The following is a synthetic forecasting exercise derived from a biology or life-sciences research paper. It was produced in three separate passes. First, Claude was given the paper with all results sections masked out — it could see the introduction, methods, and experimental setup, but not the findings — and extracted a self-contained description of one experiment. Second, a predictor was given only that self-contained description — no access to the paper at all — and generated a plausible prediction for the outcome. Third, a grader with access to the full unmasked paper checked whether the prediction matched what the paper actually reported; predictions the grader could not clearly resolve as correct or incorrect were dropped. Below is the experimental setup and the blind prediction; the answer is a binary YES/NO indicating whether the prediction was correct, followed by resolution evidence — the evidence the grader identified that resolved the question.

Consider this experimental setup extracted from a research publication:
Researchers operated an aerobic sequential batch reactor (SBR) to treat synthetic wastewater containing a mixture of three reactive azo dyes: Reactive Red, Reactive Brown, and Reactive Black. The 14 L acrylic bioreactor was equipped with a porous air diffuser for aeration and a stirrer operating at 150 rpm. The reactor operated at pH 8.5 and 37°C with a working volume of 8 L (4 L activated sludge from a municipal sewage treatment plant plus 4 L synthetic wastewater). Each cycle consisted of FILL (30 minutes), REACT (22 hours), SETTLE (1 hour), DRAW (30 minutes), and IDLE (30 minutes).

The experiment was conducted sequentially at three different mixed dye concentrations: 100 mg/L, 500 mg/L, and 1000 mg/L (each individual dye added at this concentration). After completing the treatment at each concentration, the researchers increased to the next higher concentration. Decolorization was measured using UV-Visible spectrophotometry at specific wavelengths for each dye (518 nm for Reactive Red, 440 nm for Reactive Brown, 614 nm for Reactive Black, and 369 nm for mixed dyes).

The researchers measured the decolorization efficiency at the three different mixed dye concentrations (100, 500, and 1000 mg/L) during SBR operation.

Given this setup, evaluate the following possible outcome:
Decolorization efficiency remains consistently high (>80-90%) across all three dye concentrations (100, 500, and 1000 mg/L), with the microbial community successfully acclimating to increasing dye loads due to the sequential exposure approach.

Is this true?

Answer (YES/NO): NO